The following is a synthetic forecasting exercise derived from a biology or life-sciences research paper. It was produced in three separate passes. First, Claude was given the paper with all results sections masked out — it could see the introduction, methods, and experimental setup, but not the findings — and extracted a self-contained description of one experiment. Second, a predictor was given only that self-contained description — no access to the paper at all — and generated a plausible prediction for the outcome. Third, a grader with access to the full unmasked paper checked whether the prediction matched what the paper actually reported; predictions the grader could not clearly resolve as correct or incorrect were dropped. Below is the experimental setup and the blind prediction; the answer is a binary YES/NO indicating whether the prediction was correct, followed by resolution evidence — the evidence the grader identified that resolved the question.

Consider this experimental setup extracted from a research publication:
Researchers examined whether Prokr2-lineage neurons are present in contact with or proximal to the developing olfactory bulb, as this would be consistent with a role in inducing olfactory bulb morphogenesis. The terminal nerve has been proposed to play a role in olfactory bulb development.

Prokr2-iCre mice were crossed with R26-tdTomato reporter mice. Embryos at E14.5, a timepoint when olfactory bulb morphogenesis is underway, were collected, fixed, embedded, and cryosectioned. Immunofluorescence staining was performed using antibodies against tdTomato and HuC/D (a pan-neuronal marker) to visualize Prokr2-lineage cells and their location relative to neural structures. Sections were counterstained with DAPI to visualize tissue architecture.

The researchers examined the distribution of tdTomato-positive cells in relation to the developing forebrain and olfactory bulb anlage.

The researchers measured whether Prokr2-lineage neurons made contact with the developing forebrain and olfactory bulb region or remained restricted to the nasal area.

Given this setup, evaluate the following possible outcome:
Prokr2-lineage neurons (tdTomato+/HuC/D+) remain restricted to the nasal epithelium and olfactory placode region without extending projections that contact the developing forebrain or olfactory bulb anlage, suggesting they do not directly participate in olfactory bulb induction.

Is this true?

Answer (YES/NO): NO